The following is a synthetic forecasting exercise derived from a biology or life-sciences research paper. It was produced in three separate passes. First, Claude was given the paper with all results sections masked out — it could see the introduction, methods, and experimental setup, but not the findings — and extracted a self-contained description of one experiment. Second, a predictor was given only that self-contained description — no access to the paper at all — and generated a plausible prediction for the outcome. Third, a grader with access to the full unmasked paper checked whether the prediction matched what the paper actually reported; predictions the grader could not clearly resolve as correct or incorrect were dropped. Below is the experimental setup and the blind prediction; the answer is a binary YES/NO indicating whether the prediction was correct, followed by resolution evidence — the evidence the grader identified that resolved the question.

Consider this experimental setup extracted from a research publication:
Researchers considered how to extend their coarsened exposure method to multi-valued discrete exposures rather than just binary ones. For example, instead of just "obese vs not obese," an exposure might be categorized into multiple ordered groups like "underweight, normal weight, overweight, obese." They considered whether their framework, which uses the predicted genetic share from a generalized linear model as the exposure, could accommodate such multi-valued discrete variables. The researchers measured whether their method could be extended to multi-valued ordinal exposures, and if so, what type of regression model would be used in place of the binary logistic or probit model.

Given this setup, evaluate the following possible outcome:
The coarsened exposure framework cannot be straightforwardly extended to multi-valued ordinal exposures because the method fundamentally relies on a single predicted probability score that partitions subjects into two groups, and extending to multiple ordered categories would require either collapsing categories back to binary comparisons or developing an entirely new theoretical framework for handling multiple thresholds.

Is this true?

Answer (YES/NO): NO